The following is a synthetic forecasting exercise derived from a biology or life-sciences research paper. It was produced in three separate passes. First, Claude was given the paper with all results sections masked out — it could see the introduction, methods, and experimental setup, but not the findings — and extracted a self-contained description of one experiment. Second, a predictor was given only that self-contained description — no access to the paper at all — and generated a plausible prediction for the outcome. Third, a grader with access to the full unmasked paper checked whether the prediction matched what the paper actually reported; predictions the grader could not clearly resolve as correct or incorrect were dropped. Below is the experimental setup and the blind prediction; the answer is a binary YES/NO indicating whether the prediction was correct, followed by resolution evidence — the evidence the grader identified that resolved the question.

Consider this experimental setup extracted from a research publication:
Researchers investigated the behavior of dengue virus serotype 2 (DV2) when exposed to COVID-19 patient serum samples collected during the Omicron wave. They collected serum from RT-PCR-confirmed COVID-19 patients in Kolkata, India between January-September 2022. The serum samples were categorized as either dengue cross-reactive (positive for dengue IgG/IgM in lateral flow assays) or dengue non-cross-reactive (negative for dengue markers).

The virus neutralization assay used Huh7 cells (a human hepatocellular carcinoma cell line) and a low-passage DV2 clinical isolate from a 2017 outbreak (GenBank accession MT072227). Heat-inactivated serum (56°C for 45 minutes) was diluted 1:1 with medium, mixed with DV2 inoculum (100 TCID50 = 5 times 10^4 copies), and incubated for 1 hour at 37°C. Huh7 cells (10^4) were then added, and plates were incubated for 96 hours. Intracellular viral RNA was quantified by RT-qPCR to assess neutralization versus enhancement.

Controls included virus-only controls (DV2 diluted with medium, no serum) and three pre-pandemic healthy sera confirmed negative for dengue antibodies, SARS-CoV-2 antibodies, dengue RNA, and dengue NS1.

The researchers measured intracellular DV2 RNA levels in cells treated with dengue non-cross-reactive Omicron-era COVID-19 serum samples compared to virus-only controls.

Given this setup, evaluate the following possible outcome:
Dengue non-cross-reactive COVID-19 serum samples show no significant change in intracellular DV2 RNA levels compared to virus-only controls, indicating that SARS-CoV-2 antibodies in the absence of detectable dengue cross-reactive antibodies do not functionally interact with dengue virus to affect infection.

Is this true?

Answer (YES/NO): NO